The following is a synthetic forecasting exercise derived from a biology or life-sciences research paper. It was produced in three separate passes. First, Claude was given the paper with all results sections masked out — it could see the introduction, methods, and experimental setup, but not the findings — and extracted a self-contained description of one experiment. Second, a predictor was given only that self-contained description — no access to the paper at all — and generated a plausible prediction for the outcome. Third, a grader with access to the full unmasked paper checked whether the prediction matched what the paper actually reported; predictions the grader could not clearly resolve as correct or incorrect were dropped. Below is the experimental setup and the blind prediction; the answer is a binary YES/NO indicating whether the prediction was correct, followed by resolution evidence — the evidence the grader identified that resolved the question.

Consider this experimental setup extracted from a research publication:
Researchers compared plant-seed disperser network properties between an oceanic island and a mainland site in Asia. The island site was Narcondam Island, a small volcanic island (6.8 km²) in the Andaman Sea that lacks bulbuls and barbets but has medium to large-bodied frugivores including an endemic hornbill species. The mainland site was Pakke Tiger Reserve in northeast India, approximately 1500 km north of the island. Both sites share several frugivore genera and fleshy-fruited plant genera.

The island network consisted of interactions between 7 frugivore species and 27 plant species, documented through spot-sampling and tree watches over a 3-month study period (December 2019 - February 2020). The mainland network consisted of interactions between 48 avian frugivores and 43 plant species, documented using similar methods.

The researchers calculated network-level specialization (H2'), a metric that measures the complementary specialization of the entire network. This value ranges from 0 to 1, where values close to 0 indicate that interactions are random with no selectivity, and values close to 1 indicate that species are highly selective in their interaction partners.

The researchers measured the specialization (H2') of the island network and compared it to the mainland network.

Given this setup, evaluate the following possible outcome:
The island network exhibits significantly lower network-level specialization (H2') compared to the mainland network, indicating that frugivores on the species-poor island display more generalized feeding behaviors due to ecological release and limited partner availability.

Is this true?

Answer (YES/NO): YES